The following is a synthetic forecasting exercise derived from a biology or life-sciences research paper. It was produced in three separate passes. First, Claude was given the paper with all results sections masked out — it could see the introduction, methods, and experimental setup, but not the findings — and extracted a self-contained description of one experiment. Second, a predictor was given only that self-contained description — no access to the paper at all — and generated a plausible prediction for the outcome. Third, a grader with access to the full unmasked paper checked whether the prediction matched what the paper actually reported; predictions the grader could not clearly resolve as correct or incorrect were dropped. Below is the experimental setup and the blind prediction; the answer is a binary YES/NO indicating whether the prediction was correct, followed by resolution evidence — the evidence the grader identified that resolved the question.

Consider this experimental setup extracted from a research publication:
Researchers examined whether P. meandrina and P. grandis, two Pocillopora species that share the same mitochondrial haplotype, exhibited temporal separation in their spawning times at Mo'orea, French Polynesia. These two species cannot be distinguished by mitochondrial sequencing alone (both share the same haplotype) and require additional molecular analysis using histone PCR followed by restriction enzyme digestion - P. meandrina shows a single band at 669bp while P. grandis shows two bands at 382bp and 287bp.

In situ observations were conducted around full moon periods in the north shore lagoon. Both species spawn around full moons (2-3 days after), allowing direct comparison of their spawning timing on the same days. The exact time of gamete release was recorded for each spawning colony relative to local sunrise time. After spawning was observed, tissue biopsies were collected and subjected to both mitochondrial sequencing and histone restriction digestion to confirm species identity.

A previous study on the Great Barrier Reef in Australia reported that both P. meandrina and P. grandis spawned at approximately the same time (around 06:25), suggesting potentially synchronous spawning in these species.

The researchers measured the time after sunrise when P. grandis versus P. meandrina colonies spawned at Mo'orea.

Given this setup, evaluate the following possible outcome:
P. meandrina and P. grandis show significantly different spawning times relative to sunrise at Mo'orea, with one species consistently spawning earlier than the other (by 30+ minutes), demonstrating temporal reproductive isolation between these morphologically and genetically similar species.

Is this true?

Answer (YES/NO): NO